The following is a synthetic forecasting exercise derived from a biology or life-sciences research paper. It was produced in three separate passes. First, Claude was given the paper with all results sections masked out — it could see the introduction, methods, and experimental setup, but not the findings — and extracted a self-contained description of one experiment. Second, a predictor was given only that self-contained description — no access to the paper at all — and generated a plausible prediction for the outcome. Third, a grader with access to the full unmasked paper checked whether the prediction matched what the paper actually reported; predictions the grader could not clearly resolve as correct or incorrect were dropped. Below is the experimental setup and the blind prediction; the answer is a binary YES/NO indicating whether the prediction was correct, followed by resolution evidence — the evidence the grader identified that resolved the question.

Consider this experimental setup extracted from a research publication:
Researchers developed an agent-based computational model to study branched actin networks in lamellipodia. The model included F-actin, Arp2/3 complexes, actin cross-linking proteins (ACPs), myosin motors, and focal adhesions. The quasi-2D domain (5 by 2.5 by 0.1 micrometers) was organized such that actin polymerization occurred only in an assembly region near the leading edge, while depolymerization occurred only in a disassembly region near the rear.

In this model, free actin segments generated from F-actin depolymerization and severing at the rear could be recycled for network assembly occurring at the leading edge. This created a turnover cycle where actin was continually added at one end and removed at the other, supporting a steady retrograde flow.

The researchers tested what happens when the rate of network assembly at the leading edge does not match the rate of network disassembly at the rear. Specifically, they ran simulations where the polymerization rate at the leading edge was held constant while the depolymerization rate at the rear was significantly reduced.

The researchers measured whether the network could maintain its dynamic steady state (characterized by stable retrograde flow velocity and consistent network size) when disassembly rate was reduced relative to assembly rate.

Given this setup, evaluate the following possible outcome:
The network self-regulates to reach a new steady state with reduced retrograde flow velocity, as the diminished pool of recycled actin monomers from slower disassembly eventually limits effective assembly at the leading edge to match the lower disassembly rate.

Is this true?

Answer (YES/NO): NO